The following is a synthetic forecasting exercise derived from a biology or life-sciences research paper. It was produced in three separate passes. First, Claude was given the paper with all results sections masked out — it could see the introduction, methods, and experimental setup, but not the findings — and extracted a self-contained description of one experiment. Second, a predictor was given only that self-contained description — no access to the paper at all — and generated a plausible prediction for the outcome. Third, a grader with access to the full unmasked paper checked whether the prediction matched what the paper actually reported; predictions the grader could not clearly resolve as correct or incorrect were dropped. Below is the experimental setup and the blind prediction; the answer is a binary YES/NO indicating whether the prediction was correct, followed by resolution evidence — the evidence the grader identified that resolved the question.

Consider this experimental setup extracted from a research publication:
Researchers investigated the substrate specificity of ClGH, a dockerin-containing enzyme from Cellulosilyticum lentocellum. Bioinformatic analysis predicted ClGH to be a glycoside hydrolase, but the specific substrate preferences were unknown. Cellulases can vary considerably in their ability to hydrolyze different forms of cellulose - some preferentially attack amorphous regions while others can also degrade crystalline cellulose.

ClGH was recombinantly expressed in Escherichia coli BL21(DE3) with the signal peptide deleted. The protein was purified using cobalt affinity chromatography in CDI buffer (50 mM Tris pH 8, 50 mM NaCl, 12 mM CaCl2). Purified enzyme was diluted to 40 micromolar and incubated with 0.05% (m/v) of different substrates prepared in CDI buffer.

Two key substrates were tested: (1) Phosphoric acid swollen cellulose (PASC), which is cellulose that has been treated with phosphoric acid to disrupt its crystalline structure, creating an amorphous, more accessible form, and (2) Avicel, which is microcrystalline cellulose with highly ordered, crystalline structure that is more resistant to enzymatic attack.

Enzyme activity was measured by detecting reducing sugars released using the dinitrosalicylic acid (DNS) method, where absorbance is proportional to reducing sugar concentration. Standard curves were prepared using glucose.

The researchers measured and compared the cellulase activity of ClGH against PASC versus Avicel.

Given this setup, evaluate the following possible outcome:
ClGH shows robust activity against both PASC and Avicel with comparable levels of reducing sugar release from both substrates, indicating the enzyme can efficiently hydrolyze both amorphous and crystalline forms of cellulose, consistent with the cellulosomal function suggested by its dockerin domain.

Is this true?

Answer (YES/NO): NO